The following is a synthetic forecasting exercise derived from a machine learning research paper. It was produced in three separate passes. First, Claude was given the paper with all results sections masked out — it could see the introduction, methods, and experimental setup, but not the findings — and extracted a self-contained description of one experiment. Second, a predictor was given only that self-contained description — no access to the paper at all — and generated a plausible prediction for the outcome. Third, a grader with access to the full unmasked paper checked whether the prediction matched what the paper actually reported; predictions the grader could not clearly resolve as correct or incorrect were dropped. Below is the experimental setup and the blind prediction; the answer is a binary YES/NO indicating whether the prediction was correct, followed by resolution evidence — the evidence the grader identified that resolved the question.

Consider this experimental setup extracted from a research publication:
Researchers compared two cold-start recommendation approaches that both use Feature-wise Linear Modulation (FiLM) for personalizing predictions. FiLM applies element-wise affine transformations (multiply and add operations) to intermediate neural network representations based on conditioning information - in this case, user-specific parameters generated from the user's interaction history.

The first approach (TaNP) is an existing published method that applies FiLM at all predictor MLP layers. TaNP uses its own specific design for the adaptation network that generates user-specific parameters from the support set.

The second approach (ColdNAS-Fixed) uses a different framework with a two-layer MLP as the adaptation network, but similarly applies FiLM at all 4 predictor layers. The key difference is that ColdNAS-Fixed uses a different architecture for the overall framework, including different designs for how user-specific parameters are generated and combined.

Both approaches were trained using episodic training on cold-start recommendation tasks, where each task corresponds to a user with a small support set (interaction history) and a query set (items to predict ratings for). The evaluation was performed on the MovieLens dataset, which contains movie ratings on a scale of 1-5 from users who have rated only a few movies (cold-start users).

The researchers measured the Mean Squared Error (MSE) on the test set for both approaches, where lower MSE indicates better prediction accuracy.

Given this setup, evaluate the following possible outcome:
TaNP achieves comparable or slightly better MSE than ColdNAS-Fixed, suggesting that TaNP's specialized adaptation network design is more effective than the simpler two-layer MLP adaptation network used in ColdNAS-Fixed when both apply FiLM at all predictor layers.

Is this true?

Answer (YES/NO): YES